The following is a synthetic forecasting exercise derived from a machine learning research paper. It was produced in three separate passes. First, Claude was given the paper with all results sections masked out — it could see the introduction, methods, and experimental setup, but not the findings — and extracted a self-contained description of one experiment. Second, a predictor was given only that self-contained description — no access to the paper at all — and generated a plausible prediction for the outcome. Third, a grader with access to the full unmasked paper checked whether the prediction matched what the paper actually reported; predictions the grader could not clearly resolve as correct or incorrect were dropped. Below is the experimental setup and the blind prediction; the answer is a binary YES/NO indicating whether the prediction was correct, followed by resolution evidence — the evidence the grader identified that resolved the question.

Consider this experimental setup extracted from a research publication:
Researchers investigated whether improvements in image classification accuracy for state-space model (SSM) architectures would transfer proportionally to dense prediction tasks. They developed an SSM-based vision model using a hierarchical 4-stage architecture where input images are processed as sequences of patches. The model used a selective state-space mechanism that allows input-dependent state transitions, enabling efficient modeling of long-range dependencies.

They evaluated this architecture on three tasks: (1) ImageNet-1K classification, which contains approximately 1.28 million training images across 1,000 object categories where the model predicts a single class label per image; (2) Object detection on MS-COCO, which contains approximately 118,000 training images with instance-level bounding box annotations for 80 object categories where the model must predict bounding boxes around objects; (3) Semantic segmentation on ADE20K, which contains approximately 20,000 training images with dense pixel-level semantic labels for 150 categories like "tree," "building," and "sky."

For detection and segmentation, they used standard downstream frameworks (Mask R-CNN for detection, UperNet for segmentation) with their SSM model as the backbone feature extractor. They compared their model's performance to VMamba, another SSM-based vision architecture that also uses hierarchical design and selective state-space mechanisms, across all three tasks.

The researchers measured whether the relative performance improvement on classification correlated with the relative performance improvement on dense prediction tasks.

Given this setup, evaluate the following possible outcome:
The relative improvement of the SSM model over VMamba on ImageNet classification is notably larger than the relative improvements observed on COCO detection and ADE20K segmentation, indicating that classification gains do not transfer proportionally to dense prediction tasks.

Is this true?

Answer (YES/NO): YES